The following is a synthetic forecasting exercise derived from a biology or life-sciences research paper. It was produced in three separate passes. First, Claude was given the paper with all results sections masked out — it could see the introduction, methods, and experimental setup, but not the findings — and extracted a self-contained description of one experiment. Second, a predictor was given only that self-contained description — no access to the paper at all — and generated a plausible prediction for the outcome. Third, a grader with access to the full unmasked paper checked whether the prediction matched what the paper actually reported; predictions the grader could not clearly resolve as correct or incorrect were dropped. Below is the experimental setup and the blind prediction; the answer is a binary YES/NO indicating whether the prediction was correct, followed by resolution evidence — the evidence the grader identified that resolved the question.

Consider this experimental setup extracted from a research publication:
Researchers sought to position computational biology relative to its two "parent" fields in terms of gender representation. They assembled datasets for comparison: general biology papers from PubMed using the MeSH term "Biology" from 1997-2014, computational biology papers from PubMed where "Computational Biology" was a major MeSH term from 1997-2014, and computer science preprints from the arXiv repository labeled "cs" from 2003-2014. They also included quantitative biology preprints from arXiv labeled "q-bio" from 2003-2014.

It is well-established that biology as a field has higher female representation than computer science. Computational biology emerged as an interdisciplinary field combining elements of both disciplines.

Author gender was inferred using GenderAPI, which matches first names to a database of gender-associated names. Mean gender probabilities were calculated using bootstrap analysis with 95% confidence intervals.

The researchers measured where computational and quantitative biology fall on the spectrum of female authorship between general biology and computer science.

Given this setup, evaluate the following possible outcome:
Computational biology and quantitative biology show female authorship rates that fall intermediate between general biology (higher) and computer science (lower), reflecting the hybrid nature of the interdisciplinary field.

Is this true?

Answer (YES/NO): YES